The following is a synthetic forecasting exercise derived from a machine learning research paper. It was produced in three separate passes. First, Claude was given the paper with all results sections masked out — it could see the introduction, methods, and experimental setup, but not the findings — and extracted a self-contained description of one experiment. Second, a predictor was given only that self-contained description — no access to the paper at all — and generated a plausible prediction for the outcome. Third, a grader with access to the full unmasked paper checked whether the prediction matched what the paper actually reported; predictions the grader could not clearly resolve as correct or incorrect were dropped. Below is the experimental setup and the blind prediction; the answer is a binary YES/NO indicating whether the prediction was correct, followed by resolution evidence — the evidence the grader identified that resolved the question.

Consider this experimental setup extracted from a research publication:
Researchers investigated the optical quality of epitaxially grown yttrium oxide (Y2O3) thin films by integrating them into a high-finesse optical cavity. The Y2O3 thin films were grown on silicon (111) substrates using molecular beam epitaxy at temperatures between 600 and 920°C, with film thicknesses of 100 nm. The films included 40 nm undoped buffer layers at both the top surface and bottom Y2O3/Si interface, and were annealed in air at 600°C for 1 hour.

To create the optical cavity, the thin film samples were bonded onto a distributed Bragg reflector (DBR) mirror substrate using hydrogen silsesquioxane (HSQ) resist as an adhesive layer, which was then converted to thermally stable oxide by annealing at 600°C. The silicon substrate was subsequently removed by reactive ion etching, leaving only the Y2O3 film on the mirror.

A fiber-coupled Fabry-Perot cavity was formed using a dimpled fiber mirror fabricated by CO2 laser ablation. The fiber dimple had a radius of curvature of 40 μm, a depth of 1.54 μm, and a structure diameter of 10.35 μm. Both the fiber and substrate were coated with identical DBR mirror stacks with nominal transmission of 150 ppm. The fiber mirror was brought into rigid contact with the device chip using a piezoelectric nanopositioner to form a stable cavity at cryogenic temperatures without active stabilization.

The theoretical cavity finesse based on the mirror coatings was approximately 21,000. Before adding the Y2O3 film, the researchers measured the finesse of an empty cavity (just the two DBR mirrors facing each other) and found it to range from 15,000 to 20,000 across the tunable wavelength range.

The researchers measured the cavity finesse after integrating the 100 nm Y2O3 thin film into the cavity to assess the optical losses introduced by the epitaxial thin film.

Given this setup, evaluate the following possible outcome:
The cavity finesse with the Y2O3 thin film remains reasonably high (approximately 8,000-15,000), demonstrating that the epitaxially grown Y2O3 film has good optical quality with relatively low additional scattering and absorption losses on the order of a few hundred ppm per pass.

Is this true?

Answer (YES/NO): NO